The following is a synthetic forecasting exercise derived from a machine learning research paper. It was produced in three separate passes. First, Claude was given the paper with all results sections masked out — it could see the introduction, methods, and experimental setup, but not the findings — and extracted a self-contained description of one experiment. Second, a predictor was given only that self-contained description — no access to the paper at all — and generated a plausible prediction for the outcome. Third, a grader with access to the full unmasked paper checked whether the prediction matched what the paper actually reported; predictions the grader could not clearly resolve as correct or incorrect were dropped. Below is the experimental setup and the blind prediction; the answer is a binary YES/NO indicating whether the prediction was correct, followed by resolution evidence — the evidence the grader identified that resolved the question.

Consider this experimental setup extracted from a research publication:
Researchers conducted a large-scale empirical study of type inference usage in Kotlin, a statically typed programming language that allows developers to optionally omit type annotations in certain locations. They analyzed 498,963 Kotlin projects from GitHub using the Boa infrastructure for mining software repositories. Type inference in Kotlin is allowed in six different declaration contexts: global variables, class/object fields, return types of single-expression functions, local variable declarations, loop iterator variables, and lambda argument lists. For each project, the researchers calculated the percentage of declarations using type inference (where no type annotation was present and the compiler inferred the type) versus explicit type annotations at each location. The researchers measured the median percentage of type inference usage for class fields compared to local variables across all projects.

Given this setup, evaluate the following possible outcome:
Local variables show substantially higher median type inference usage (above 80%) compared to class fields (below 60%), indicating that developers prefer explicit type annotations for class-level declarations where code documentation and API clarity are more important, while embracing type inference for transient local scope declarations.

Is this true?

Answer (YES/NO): YES